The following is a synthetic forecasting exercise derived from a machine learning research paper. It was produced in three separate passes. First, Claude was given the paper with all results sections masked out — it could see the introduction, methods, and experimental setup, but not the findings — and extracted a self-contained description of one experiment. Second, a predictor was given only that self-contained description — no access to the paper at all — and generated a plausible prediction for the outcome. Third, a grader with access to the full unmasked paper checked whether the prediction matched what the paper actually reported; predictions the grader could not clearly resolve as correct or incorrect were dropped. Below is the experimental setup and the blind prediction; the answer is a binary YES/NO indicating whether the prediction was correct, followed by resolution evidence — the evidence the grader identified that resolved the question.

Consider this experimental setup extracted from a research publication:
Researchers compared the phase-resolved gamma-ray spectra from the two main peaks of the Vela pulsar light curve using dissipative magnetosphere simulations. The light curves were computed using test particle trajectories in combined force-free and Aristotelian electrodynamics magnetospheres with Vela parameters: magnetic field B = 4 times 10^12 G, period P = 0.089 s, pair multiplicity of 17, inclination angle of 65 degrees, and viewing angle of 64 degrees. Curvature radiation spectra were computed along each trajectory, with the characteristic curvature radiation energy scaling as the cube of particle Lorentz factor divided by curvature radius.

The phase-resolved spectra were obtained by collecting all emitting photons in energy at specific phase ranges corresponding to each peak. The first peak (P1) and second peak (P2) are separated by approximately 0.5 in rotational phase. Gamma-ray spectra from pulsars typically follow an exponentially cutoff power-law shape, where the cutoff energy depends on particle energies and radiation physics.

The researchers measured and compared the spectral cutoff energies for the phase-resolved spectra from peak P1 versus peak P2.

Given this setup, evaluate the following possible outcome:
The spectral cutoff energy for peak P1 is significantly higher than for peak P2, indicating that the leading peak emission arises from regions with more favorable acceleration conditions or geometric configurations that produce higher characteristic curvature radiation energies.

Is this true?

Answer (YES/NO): NO